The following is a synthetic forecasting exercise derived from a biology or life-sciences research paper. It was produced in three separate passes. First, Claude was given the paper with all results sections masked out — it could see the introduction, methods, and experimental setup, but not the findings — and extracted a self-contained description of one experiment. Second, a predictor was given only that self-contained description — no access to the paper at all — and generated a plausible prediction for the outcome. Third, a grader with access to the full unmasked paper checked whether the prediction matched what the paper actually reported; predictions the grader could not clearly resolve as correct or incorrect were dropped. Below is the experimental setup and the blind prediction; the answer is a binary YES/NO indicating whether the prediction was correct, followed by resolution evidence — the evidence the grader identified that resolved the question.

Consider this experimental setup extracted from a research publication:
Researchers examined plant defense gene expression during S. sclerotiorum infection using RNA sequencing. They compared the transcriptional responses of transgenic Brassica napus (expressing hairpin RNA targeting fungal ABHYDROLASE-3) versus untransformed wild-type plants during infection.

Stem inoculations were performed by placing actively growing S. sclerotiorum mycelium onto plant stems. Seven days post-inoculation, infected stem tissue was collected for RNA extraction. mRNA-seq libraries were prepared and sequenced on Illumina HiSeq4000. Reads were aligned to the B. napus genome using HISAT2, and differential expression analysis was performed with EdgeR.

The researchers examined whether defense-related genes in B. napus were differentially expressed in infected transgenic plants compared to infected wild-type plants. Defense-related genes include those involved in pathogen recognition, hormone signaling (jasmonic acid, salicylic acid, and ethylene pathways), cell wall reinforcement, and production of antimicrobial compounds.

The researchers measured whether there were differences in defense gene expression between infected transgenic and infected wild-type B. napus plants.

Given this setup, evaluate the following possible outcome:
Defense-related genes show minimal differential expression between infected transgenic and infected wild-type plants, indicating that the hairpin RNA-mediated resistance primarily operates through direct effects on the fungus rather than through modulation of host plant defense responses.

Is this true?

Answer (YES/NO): NO